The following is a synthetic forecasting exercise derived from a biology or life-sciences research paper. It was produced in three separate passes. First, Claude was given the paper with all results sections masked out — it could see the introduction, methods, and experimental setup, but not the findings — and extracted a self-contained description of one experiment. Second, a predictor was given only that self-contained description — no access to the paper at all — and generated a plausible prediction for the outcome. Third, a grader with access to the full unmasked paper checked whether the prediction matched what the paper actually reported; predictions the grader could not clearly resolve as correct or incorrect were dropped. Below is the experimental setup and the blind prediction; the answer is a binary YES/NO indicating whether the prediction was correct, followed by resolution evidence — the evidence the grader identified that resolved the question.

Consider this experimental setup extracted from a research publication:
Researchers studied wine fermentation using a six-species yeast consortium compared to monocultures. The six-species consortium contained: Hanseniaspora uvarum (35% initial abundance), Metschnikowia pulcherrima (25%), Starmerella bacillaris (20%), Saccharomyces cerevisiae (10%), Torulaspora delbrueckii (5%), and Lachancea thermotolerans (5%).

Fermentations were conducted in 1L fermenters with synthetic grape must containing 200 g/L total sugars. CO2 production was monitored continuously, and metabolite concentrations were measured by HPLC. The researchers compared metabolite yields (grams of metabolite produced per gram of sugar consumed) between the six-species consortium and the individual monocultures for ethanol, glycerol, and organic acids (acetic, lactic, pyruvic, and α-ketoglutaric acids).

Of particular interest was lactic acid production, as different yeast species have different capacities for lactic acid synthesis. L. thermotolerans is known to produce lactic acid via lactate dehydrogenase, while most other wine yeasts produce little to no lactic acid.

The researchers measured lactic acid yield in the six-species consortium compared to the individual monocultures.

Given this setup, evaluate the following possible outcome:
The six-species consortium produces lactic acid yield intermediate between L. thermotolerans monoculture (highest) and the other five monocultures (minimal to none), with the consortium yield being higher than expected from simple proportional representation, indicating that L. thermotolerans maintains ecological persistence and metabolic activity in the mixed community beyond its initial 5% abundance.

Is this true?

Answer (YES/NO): NO